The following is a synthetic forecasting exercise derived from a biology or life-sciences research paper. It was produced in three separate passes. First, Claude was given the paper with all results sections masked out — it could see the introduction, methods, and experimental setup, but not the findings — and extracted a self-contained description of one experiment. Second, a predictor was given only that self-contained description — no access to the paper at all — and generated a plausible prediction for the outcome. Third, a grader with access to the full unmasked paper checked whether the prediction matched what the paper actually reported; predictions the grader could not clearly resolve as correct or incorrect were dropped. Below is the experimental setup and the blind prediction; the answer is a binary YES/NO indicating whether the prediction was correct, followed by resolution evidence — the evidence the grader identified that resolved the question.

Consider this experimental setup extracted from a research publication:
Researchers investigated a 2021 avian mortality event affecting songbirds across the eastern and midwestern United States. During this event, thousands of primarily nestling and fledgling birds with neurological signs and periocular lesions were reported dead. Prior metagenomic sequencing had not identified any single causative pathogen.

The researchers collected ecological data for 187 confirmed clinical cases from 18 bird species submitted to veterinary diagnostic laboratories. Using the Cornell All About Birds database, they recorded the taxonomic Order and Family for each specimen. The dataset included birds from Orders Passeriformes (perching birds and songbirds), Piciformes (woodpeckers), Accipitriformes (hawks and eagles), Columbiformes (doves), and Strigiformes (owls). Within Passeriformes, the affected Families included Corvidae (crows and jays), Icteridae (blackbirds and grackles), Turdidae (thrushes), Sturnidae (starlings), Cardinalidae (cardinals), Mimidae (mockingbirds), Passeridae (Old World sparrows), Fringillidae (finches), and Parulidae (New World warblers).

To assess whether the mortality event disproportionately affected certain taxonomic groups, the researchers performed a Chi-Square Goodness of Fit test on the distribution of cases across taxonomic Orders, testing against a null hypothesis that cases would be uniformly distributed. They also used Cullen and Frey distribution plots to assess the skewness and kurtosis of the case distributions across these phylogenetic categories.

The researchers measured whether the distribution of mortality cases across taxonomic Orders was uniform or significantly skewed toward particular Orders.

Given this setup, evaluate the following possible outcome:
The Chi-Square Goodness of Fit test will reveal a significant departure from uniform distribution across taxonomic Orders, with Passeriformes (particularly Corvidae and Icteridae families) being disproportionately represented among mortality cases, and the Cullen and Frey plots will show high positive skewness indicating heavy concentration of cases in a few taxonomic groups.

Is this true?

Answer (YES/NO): YES